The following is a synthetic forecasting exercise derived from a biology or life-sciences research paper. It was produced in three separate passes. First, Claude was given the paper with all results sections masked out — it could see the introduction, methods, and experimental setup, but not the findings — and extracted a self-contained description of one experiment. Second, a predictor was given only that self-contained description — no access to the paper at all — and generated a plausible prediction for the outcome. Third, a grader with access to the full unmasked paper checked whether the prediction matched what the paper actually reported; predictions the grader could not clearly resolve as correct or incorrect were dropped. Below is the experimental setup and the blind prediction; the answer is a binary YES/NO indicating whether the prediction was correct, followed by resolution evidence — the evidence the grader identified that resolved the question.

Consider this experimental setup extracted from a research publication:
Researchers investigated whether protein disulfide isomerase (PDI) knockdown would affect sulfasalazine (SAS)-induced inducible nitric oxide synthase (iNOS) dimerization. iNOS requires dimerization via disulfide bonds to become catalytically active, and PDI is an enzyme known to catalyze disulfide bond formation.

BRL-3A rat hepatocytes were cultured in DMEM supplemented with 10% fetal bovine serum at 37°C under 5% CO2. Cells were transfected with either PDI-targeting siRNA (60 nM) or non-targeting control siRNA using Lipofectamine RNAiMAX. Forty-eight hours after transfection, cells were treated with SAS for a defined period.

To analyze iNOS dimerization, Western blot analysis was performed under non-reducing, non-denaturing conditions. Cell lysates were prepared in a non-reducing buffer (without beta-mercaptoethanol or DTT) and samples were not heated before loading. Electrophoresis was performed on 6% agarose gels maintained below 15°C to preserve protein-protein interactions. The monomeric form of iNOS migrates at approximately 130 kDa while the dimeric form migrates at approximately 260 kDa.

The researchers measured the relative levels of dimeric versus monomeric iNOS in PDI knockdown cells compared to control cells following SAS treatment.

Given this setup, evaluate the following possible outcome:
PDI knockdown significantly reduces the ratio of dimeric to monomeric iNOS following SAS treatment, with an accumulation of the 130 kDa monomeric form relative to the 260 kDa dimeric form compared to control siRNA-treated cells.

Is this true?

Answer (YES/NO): NO